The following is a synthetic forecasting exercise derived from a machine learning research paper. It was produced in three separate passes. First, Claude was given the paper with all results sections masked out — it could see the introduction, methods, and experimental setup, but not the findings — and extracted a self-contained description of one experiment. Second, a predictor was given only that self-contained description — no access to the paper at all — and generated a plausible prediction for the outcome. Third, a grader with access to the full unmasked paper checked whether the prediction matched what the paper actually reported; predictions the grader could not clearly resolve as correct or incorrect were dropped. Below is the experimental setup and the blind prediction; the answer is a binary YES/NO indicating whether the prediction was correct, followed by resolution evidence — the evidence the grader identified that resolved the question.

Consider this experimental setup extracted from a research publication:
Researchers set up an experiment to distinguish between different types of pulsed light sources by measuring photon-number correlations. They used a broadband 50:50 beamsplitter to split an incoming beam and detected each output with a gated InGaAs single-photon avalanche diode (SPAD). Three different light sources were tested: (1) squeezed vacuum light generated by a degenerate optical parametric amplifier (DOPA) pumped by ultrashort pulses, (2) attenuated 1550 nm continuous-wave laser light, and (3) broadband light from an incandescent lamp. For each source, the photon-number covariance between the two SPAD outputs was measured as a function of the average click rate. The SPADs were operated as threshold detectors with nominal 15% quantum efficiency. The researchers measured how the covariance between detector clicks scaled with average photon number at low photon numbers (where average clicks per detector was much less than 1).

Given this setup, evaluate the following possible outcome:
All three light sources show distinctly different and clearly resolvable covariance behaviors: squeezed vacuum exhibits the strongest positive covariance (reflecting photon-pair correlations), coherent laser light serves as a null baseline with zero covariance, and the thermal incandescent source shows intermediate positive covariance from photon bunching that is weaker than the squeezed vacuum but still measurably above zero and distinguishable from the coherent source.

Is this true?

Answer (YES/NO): NO